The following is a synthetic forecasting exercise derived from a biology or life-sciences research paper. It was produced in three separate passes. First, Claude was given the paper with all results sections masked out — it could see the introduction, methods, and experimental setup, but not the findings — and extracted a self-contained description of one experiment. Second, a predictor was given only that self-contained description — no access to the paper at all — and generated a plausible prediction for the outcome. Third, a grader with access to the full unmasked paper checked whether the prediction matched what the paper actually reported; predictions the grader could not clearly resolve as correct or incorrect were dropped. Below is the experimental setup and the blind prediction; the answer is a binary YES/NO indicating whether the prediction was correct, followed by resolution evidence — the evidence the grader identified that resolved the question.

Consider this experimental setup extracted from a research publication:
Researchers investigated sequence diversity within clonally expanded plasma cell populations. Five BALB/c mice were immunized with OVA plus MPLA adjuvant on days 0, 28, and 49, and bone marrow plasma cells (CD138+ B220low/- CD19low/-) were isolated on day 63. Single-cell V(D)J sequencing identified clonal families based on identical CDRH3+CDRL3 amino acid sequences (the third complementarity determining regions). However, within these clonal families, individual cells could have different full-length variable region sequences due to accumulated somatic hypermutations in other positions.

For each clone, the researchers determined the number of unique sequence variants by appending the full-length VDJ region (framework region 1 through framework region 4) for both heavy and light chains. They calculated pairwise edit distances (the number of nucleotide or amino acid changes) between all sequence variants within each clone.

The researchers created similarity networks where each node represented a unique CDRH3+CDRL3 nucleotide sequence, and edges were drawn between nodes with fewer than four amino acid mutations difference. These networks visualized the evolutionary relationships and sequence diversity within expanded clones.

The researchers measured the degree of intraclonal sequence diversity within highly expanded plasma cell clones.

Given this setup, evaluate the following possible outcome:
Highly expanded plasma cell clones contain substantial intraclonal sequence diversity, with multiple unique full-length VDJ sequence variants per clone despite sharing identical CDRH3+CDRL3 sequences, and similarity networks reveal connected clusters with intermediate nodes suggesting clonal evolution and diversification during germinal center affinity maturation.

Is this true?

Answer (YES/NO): YES